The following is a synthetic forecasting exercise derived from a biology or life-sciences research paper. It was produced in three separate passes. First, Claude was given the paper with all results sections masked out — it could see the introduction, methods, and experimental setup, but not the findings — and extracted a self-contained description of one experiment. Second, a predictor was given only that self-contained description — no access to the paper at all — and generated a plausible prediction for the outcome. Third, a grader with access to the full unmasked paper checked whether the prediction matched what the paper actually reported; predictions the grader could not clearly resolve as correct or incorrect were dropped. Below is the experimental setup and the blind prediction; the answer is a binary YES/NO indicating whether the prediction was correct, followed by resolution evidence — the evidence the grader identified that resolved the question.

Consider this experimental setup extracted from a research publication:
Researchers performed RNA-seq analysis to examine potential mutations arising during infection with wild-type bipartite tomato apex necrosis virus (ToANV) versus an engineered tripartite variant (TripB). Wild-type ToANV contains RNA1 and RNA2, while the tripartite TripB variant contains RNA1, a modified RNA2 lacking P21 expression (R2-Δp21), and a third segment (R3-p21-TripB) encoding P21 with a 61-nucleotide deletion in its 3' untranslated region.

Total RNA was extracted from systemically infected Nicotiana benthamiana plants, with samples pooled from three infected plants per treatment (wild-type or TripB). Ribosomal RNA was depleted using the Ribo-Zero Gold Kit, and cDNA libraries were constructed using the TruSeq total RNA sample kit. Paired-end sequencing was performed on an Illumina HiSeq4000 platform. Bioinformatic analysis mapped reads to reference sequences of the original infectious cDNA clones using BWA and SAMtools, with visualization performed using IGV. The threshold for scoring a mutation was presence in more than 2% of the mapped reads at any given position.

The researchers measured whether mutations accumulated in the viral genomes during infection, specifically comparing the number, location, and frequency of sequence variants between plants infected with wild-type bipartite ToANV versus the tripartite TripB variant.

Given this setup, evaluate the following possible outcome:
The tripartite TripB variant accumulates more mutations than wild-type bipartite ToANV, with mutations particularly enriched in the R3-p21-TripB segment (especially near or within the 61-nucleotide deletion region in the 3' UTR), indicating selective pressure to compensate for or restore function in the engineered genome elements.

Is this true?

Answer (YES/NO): NO